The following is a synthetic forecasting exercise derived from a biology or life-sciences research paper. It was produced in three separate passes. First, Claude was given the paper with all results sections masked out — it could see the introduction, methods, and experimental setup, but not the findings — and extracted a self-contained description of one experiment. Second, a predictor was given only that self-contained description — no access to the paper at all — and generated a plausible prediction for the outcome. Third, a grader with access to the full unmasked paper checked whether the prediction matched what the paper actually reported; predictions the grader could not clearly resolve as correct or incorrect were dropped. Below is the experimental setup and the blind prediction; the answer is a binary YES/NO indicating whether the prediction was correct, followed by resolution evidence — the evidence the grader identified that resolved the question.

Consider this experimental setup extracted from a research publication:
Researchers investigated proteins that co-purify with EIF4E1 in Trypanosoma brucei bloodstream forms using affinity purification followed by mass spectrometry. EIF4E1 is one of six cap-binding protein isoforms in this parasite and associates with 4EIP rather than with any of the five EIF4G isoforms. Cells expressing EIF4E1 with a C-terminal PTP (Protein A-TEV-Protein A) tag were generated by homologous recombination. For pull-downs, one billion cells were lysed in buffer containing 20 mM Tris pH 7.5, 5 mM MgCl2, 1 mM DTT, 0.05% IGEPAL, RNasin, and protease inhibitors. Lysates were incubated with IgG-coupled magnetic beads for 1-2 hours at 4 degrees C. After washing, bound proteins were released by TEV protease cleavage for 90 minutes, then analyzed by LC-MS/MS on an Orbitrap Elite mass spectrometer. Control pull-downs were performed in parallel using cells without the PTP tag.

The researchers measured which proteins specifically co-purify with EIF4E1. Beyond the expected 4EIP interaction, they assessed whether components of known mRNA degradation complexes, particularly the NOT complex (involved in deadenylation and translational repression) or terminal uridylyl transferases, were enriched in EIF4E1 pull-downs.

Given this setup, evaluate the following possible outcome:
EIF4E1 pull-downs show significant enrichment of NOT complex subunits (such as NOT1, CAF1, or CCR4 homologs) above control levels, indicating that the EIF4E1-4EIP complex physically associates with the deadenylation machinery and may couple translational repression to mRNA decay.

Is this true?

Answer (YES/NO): NO